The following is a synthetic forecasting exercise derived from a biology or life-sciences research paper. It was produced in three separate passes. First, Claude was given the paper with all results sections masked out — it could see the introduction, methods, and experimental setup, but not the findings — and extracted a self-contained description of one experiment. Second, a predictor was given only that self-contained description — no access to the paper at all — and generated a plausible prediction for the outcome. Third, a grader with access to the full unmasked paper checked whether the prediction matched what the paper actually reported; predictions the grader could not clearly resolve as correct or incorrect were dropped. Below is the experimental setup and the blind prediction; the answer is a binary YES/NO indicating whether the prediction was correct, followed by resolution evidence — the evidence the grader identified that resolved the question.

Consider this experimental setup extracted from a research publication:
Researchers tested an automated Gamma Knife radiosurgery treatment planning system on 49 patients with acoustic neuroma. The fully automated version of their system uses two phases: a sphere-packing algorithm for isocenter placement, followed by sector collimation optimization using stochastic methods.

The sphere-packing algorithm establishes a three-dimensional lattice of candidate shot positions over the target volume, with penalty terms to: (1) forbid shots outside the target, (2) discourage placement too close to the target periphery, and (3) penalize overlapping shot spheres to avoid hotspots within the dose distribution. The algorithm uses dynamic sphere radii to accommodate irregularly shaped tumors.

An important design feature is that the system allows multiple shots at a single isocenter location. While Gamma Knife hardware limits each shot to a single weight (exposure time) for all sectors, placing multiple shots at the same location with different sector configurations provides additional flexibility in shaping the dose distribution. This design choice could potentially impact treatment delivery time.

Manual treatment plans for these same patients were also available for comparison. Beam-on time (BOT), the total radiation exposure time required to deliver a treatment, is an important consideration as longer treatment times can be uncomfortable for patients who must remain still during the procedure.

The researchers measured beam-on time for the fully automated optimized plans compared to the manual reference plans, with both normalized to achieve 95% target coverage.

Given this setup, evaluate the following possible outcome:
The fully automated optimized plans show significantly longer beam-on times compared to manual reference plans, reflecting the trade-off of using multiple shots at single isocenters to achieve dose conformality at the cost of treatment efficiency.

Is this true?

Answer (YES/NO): NO